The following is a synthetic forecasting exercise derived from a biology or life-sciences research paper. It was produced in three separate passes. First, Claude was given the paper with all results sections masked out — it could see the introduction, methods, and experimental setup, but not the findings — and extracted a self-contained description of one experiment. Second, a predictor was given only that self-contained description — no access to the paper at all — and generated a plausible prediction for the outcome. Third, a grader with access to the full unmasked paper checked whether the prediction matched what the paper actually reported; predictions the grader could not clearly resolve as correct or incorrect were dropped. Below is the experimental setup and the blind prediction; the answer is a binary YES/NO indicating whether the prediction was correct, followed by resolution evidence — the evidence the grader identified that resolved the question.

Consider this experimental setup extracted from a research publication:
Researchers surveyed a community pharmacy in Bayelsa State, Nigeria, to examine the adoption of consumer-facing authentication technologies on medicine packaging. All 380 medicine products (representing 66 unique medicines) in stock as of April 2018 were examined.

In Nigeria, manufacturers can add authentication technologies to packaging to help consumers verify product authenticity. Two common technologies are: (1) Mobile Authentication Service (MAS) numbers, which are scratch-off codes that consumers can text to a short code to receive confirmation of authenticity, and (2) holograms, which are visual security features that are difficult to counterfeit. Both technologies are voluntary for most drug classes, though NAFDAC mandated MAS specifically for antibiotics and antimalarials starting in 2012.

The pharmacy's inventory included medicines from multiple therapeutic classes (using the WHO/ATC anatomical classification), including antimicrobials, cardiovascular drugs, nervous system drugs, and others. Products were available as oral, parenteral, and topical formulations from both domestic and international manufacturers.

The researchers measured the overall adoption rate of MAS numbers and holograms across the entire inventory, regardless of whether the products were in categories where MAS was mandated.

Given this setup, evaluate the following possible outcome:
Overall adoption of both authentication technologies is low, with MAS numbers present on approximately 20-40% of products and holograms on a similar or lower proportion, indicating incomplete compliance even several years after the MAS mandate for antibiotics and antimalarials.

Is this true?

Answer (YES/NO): YES